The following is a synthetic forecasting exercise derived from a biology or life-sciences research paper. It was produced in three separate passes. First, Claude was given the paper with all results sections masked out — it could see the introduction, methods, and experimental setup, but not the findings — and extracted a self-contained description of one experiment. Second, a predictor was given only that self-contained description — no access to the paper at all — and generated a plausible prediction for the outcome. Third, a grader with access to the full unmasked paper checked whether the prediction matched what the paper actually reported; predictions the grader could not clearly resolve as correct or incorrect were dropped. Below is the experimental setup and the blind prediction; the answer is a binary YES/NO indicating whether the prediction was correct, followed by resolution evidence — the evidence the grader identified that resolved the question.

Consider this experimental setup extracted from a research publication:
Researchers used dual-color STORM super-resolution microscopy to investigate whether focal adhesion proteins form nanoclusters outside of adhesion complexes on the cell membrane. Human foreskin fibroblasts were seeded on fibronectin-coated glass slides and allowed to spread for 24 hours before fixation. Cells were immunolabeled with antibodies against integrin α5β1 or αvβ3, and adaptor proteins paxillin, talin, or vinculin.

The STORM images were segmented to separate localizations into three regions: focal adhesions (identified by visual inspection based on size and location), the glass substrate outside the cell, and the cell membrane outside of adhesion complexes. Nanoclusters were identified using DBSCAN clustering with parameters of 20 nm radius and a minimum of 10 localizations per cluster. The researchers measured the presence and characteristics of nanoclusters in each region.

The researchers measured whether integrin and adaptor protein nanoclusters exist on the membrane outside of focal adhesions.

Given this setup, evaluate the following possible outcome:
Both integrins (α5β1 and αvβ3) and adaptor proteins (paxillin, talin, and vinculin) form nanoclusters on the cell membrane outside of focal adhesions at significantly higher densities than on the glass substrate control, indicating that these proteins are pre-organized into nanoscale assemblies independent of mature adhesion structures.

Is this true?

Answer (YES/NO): YES